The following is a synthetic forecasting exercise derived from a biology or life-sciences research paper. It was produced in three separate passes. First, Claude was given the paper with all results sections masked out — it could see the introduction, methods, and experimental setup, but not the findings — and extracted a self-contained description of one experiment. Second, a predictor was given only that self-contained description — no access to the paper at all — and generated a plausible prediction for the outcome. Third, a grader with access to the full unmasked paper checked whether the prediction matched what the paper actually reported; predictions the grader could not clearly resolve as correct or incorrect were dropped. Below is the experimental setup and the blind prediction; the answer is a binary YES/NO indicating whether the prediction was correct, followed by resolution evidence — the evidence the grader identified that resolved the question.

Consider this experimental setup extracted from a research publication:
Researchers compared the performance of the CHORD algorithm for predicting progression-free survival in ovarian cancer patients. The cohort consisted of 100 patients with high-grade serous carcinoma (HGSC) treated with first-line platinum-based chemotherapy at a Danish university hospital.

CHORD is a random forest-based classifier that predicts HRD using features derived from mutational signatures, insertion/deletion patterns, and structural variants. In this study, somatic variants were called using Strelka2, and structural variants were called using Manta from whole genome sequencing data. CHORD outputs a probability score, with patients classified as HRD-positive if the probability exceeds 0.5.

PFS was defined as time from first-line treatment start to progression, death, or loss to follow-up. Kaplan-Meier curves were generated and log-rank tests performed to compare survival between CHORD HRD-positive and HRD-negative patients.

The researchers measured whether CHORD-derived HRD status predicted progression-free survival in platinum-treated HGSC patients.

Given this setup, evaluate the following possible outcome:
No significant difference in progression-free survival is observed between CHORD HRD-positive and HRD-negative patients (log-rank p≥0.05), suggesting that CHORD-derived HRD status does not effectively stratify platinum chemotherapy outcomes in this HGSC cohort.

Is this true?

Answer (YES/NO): NO